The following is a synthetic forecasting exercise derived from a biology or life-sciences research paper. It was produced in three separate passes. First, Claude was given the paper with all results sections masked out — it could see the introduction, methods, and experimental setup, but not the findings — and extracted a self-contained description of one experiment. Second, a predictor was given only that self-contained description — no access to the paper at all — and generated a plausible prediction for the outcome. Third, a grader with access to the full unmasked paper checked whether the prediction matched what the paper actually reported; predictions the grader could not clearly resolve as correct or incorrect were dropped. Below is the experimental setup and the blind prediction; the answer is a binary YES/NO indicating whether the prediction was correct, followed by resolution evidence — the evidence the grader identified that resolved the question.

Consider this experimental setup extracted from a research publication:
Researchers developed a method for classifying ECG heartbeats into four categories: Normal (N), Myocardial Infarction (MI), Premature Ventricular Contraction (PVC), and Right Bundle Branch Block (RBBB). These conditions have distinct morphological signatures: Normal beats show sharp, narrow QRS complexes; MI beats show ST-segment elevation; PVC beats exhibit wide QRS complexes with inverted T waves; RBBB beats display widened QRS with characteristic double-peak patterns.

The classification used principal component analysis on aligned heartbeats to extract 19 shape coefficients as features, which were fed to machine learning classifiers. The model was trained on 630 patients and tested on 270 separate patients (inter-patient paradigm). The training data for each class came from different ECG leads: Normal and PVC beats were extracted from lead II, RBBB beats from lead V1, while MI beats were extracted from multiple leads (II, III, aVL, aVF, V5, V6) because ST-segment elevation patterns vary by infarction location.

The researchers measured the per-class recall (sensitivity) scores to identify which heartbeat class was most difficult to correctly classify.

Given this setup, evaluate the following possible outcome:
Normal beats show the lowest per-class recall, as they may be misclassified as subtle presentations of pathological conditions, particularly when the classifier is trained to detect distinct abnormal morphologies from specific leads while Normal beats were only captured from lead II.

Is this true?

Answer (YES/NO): NO